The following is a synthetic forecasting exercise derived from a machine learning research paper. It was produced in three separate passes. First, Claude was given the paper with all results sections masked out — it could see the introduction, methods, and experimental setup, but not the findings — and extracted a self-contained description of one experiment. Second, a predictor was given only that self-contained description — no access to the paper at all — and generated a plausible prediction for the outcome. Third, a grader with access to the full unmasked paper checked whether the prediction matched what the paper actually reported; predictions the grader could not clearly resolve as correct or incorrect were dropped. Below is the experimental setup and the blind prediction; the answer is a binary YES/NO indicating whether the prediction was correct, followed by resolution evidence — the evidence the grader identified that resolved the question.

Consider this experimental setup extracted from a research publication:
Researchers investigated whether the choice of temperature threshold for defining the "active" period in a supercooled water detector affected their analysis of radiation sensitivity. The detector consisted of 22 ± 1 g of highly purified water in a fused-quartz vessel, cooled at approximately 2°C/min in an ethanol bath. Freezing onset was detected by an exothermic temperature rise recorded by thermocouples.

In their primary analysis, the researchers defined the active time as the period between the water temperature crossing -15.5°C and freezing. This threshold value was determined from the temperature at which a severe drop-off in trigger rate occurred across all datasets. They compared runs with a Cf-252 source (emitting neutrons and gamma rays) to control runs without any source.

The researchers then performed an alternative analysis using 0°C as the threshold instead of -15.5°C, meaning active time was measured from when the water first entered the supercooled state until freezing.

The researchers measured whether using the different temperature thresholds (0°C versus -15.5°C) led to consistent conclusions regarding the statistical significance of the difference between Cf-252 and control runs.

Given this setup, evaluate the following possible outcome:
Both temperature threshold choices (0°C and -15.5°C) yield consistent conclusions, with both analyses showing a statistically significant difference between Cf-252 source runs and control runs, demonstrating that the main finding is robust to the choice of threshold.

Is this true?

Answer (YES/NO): YES